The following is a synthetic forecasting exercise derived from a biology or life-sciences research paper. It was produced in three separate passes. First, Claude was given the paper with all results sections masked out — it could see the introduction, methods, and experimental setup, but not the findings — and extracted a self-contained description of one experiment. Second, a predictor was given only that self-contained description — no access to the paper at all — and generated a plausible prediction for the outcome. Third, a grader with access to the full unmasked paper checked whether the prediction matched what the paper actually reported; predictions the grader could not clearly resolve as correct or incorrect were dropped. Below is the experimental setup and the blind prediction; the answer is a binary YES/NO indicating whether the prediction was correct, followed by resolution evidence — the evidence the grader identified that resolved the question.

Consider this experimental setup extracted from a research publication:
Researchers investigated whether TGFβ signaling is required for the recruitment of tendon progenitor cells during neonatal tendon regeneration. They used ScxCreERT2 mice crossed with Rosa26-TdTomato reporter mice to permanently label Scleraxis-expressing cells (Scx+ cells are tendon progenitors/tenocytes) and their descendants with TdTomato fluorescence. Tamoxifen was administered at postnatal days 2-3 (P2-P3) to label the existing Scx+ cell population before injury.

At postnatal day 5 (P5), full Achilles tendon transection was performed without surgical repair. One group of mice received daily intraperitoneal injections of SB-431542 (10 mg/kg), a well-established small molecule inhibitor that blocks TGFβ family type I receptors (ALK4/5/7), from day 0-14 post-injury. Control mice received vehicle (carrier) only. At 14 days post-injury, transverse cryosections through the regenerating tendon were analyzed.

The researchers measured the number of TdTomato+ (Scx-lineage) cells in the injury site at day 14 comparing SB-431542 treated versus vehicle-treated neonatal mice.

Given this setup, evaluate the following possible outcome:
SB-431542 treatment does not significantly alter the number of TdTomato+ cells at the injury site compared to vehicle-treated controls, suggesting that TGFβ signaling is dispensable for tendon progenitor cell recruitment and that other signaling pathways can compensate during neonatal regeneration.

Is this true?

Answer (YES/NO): NO